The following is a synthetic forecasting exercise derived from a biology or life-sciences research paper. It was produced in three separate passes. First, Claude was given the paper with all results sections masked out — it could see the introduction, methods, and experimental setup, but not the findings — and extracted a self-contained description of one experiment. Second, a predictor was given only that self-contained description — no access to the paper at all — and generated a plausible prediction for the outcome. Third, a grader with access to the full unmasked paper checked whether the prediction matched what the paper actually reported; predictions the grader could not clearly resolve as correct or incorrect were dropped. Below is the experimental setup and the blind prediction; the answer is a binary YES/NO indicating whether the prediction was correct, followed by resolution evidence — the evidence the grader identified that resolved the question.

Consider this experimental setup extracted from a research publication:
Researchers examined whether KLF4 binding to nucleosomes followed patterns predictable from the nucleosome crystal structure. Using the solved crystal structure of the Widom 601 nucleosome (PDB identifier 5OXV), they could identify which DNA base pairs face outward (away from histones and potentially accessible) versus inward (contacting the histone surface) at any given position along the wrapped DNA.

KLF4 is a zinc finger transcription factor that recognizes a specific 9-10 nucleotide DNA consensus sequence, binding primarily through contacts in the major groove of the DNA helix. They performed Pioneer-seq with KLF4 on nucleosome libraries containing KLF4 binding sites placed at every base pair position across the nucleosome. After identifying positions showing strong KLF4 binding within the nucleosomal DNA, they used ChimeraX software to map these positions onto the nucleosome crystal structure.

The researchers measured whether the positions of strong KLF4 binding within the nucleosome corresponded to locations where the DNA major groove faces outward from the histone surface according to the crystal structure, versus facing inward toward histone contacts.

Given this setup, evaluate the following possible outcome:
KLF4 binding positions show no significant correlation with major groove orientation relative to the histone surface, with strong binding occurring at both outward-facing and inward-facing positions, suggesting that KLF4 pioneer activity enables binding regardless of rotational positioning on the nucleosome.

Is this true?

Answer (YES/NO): NO